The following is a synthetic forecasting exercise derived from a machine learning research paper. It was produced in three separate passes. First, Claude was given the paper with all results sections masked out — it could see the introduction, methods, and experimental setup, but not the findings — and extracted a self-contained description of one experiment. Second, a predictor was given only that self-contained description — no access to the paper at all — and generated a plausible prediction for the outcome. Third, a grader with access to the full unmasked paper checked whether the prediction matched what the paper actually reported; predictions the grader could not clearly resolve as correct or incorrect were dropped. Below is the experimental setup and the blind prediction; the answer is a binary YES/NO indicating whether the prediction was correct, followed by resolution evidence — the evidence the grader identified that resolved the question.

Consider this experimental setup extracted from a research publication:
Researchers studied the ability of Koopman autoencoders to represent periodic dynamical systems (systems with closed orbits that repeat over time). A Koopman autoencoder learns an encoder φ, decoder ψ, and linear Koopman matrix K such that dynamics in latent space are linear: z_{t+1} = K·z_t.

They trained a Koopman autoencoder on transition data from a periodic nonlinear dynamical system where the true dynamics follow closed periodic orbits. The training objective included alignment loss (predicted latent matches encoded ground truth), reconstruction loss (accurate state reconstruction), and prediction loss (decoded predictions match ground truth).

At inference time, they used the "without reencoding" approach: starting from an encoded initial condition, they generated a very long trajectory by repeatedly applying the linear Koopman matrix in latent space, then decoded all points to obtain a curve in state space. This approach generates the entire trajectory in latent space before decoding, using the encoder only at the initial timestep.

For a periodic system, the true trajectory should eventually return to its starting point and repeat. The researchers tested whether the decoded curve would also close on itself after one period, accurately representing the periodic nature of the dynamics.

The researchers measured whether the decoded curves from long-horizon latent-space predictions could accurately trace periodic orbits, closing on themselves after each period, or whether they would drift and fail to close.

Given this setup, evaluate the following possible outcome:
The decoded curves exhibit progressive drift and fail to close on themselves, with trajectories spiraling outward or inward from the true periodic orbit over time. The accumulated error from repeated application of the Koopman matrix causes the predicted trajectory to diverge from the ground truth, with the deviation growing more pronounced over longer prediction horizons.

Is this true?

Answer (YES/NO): YES